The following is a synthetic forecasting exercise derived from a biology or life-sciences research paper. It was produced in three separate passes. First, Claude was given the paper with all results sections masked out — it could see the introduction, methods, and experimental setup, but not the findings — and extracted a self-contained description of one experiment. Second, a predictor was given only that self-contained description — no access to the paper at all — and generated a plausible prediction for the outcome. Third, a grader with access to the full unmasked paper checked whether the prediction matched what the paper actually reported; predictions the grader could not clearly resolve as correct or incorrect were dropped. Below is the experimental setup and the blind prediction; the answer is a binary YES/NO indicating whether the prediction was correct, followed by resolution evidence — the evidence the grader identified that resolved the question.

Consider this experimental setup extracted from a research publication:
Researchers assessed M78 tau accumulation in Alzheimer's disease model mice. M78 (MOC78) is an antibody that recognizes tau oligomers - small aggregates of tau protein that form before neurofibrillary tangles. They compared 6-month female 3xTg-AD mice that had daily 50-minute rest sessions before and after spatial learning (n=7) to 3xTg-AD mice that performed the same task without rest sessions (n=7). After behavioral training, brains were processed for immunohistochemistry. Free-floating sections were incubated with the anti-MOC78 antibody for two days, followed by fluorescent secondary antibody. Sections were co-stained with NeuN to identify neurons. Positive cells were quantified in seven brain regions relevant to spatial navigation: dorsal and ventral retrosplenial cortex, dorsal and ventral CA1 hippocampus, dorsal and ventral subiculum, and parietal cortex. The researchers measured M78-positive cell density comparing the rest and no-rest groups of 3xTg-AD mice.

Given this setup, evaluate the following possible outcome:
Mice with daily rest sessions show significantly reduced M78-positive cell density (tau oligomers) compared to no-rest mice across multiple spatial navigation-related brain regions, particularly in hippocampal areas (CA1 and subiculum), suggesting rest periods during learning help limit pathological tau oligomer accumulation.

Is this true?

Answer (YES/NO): NO